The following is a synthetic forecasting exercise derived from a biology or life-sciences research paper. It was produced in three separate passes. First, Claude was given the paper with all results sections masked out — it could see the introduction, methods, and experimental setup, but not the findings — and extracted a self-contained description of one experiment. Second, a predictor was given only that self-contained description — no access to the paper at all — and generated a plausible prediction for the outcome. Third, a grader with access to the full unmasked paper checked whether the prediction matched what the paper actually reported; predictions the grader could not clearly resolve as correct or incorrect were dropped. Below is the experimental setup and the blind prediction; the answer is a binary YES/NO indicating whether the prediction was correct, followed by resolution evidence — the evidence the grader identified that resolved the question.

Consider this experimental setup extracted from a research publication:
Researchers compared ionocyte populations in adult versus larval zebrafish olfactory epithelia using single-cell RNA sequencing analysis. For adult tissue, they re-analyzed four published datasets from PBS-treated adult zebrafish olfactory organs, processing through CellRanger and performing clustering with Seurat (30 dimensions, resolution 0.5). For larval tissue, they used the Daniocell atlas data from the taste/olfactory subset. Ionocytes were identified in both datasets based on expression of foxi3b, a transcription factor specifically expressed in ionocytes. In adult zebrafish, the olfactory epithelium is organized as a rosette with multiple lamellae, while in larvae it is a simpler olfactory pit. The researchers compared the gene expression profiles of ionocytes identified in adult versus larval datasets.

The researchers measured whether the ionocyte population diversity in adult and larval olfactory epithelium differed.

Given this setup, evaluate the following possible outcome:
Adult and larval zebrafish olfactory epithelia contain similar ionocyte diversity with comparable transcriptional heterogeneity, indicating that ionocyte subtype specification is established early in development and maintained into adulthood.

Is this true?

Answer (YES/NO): YES